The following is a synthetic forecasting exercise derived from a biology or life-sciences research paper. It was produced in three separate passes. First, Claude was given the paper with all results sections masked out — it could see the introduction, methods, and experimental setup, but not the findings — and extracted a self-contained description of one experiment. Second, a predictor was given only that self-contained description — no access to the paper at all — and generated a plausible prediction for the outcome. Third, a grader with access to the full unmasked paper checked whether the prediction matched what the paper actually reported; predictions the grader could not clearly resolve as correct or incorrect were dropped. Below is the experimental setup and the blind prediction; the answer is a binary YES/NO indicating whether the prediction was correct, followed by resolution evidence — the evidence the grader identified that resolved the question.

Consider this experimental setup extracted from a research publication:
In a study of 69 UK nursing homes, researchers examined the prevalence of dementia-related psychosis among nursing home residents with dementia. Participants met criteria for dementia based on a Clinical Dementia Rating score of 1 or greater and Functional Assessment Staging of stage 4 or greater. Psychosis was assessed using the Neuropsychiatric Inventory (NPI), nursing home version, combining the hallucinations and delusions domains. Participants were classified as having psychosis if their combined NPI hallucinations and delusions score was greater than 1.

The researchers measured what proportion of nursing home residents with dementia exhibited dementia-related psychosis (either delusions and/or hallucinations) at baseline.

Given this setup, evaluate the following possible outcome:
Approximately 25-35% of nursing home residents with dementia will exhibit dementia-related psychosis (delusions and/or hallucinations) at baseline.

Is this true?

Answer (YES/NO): YES